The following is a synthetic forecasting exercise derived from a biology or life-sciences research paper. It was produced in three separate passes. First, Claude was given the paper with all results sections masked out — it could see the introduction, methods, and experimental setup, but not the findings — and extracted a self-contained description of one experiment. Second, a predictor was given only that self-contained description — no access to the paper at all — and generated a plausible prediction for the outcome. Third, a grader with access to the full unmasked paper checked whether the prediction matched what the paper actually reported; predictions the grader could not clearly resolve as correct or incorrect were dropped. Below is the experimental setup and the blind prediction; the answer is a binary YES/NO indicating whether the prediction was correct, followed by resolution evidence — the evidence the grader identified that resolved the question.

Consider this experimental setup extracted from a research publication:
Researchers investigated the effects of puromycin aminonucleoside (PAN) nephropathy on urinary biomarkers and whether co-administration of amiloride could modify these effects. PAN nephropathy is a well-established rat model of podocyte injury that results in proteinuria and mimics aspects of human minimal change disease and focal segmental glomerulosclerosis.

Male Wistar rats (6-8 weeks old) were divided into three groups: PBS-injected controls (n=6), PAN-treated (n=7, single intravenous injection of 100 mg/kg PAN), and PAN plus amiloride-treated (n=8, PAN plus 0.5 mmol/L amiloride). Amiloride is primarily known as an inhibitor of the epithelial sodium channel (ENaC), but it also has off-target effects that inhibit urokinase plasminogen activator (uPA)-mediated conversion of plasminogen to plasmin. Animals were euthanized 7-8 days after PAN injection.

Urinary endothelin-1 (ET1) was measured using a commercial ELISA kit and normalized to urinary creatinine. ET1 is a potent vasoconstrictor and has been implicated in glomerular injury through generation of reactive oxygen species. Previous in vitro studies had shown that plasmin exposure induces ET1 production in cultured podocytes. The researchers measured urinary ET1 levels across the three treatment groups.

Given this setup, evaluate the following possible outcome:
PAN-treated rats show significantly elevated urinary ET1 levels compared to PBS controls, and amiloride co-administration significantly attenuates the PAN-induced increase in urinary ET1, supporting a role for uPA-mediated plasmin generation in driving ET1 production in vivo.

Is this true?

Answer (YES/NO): YES